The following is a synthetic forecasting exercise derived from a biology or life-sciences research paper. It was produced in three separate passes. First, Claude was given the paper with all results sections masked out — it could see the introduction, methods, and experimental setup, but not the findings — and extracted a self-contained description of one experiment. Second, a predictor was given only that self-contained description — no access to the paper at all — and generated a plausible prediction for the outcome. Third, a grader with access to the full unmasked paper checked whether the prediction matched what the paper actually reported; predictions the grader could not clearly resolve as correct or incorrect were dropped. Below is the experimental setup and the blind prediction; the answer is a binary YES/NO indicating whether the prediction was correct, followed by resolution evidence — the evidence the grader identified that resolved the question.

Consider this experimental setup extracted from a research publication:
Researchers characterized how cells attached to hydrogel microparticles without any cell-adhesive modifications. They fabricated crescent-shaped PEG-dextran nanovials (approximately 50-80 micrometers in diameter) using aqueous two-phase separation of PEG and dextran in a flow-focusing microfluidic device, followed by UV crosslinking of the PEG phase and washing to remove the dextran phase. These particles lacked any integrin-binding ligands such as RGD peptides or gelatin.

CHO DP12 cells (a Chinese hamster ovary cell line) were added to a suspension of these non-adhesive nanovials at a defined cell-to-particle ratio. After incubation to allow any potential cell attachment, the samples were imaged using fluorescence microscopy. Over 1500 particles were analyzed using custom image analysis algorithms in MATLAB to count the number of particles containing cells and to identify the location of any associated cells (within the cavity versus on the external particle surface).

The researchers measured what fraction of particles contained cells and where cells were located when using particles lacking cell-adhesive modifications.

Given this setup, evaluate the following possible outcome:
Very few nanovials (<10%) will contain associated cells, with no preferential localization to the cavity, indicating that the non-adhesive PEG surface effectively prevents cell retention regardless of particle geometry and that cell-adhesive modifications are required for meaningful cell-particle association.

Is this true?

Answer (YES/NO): YES